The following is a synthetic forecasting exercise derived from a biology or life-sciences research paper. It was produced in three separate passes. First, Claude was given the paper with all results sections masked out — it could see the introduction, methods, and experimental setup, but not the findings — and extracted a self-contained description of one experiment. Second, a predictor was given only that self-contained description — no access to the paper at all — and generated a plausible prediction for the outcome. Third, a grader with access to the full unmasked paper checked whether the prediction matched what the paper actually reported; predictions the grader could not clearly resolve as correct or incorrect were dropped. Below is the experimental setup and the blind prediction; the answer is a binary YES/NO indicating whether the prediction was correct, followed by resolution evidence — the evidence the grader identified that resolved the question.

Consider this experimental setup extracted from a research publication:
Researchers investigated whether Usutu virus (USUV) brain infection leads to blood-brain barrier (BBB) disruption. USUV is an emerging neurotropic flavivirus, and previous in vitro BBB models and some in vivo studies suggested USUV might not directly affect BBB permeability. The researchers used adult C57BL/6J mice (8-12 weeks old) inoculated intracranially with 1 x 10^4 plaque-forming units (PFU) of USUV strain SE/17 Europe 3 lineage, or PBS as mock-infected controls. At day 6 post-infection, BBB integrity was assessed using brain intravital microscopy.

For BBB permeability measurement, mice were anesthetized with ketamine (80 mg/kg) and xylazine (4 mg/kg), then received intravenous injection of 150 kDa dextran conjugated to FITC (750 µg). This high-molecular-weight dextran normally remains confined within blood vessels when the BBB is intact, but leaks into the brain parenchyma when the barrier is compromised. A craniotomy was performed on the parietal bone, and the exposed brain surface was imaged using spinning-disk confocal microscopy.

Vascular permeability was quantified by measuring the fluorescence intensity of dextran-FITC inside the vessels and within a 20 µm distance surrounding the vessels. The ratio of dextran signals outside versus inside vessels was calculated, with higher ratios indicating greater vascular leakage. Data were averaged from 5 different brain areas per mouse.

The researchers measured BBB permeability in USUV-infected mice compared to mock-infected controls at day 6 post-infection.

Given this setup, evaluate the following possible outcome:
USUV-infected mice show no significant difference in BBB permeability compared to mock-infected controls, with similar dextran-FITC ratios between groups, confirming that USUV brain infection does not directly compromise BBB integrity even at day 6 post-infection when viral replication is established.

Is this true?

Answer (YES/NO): NO